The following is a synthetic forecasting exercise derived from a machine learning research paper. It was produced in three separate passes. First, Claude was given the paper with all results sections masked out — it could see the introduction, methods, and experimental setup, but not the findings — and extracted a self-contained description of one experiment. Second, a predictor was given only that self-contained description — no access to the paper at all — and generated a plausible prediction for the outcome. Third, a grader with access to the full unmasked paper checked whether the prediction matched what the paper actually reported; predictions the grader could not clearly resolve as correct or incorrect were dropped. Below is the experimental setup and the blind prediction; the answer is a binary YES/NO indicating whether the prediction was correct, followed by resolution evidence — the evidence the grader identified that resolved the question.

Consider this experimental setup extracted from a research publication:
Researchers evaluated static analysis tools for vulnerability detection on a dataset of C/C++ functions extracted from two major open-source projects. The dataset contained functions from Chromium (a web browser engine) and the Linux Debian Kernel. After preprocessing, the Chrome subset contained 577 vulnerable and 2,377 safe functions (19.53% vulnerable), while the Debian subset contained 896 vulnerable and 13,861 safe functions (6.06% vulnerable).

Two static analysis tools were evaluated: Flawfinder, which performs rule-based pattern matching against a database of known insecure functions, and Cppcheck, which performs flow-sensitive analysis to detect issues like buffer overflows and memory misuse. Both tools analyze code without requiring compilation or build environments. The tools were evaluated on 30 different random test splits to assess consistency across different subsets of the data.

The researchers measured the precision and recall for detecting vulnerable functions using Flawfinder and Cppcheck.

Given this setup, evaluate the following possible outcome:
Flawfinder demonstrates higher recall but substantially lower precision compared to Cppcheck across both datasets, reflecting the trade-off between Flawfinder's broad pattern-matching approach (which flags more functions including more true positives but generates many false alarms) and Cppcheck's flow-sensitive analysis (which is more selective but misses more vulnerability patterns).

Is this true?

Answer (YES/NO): NO